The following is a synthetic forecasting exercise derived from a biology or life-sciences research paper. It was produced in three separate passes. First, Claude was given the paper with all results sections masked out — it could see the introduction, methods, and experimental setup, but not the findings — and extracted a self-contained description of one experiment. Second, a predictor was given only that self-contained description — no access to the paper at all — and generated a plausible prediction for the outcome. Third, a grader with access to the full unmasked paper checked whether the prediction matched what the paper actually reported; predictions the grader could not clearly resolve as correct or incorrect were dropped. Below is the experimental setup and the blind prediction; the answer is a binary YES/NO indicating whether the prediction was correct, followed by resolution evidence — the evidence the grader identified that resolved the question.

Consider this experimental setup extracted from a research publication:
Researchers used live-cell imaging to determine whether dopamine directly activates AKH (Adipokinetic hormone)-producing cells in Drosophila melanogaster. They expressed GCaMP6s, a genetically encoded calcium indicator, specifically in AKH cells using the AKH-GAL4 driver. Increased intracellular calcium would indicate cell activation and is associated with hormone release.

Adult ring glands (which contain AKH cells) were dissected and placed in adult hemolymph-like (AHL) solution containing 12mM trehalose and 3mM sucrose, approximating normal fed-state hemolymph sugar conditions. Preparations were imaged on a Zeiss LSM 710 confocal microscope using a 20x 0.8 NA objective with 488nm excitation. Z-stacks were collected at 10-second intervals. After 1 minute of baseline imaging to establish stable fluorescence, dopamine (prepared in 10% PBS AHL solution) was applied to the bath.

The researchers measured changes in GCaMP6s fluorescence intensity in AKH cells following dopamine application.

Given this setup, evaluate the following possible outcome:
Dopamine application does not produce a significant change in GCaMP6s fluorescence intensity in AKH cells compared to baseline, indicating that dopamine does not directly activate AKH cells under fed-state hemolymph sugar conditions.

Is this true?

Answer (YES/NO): YES